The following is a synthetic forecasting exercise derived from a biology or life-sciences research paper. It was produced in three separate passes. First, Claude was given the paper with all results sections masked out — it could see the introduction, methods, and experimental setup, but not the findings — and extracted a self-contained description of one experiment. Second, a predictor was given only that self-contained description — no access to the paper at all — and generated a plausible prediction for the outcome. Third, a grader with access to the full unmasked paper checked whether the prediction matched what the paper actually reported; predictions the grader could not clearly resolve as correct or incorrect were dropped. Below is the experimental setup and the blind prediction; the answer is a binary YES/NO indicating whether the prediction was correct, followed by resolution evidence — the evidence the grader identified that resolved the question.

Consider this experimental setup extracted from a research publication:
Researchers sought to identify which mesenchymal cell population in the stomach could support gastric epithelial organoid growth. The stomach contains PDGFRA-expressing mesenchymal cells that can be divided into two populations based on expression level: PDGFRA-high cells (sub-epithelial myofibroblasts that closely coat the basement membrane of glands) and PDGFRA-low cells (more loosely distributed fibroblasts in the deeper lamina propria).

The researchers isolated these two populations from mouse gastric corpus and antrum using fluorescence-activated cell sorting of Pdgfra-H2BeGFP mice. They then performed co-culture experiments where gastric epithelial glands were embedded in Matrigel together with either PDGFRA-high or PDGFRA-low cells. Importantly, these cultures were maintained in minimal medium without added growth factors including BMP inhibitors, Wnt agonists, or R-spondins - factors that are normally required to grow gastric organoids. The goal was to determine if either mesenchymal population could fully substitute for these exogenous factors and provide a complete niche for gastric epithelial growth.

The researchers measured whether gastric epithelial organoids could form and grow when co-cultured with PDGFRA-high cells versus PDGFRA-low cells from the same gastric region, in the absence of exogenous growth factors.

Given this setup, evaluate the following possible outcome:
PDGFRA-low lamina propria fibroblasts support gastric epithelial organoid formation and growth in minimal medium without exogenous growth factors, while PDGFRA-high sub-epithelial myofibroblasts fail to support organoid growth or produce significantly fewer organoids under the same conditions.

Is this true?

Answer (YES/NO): YES